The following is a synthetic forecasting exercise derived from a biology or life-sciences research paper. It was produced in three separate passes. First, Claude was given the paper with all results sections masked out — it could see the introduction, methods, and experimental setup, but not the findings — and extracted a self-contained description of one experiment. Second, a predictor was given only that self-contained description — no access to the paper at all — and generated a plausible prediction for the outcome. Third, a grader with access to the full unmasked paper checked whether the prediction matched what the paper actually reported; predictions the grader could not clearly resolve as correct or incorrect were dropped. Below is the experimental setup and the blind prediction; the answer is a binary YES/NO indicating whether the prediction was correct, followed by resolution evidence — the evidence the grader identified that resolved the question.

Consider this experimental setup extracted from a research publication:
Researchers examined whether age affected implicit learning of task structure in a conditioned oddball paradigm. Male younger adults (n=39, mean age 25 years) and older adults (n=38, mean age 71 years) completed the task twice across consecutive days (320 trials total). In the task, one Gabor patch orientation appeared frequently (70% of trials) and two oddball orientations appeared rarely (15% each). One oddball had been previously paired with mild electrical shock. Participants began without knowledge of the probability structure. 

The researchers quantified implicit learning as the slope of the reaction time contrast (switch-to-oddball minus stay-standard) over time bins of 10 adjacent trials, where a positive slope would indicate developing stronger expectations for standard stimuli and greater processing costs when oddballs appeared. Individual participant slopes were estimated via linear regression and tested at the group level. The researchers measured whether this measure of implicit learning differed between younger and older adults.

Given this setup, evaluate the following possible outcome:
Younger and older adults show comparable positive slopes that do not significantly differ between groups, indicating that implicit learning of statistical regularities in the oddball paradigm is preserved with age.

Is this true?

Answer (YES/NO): YES